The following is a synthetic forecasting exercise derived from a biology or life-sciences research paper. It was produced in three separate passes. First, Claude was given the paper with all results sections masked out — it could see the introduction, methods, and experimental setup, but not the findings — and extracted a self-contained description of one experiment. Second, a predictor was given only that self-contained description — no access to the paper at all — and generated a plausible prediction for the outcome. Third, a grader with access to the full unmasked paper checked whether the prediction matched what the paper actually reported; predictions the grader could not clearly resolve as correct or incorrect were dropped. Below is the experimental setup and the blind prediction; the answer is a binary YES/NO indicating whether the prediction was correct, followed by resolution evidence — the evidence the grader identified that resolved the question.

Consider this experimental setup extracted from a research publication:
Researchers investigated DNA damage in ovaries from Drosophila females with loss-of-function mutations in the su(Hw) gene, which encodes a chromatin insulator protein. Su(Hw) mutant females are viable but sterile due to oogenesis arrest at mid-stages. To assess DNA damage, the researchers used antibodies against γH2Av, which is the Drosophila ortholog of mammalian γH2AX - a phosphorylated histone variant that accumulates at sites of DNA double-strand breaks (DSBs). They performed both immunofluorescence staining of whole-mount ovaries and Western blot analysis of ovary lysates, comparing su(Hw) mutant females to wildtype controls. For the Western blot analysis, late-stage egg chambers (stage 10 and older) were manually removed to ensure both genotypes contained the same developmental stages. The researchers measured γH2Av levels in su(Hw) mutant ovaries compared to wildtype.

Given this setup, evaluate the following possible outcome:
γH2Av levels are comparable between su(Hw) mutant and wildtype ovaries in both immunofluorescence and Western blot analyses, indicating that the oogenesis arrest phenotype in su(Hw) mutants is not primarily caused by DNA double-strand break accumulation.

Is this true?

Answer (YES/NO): NO